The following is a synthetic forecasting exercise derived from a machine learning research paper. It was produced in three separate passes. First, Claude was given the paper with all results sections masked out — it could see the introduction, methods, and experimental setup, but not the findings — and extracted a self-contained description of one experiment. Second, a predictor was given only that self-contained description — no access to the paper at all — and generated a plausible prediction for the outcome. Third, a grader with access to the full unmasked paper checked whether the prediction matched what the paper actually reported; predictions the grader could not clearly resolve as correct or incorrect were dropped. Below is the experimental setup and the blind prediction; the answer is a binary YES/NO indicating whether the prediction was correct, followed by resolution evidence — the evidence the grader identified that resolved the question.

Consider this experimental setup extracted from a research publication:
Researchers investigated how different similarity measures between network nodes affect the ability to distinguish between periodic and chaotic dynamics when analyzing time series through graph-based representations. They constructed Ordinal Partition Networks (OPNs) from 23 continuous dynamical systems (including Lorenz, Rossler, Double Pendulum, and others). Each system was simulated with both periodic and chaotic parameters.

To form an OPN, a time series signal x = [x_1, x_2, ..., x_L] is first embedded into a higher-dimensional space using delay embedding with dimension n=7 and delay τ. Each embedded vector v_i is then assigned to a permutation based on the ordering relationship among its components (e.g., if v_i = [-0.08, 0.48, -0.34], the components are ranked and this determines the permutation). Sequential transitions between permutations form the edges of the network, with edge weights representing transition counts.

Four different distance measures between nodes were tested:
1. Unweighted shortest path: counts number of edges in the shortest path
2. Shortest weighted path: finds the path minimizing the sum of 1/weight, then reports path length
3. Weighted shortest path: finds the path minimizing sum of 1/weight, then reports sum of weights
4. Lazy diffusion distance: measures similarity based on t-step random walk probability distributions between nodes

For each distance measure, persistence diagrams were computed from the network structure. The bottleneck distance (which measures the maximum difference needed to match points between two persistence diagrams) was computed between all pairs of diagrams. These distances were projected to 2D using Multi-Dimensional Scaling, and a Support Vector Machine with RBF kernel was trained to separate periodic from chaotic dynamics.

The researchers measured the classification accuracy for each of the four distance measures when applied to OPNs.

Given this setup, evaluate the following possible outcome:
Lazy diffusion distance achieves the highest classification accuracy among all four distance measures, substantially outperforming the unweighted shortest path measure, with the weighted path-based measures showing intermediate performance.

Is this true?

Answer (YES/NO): YES